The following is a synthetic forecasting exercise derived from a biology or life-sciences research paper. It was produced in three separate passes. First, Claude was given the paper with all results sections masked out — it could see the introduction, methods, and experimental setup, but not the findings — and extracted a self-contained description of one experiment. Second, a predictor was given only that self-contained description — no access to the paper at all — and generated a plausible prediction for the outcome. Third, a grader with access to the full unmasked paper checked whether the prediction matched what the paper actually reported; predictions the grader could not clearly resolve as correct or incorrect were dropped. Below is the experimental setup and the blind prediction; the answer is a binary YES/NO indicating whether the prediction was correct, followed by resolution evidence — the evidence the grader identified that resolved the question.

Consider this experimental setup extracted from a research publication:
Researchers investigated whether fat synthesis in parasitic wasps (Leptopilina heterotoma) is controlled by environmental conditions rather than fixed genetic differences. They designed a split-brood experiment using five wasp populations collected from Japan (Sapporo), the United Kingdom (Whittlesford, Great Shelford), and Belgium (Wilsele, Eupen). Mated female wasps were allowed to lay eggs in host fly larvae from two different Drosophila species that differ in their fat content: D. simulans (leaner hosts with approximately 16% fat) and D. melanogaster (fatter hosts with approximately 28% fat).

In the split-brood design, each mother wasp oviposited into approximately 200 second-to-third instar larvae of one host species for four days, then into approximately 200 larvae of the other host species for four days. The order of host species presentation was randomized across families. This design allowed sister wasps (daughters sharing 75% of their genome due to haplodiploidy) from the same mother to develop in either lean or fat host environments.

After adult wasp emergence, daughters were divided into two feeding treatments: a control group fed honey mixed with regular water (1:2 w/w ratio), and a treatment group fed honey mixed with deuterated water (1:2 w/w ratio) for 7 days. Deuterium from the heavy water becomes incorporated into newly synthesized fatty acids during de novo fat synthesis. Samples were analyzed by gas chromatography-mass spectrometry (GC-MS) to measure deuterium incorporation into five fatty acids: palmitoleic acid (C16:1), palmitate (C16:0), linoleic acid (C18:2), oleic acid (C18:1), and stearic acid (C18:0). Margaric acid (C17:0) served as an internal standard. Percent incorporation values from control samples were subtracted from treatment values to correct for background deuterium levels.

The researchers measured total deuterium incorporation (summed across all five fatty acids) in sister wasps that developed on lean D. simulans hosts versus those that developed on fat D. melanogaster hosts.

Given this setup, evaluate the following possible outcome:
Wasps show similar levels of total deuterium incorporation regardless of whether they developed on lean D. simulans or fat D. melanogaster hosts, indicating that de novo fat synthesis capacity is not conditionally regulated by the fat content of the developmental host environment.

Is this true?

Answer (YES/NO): NO